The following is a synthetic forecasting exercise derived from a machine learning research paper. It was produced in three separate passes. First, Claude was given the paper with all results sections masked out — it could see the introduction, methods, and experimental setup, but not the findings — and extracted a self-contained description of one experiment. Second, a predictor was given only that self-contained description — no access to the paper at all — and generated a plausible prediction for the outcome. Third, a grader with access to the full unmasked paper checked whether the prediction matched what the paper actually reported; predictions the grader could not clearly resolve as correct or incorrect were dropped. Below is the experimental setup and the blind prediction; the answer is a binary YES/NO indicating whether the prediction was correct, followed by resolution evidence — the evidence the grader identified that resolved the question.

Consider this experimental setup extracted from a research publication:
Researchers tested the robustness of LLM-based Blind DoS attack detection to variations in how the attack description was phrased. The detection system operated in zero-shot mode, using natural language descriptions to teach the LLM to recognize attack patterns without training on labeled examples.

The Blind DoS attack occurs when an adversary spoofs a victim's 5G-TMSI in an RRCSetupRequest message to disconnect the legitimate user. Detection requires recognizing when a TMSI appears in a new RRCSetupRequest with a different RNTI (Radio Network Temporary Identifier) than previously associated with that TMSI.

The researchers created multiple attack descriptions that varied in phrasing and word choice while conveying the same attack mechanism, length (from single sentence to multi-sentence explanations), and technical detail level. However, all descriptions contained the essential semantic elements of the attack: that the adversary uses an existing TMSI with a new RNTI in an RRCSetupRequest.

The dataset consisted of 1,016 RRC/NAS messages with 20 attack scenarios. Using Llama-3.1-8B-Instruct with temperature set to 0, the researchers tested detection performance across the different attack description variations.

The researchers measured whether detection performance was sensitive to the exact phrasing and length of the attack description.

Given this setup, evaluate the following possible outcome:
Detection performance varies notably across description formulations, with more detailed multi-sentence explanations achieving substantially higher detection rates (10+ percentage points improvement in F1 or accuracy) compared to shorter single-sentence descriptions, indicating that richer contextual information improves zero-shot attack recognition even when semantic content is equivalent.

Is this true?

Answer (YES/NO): NO